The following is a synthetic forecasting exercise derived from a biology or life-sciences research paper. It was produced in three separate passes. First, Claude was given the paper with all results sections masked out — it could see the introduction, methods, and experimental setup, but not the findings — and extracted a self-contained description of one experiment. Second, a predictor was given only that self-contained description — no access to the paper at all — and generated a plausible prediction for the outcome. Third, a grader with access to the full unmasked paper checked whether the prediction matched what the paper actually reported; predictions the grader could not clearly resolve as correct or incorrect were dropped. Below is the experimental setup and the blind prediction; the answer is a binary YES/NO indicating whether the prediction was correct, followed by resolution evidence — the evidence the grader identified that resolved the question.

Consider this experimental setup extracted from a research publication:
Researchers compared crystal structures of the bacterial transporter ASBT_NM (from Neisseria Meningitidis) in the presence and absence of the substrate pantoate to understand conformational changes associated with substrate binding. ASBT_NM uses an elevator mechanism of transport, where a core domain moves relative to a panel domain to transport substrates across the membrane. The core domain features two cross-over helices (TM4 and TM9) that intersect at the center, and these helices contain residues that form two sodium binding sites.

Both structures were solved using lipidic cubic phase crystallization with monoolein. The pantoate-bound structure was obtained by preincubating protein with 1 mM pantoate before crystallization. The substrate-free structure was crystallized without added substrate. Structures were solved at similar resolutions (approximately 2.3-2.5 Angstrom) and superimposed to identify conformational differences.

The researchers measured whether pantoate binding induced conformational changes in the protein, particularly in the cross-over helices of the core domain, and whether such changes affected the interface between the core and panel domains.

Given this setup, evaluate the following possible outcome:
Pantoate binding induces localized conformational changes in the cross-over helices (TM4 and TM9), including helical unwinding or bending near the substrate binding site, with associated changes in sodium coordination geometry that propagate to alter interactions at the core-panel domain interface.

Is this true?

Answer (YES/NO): NO